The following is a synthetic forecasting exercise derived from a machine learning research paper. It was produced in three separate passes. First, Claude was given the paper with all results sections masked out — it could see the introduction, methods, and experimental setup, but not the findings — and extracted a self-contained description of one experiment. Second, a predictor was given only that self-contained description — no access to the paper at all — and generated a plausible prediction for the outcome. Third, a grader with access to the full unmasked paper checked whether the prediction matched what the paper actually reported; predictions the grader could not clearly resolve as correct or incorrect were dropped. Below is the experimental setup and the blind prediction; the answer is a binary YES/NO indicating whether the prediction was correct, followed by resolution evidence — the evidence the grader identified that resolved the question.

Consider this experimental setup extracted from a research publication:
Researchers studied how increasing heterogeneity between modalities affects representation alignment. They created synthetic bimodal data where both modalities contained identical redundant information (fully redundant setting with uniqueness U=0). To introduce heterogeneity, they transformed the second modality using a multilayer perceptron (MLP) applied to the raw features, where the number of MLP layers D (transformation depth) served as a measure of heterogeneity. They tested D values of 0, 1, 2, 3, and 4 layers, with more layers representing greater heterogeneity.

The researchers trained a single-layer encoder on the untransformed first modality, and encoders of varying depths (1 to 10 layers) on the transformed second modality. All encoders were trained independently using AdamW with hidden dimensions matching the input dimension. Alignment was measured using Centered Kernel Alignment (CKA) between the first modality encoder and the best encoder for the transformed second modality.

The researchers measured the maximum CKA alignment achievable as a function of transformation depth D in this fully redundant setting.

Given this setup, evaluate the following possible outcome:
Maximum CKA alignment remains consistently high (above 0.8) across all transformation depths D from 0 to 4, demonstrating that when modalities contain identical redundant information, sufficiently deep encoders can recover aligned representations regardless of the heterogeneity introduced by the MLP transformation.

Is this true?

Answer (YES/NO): NO